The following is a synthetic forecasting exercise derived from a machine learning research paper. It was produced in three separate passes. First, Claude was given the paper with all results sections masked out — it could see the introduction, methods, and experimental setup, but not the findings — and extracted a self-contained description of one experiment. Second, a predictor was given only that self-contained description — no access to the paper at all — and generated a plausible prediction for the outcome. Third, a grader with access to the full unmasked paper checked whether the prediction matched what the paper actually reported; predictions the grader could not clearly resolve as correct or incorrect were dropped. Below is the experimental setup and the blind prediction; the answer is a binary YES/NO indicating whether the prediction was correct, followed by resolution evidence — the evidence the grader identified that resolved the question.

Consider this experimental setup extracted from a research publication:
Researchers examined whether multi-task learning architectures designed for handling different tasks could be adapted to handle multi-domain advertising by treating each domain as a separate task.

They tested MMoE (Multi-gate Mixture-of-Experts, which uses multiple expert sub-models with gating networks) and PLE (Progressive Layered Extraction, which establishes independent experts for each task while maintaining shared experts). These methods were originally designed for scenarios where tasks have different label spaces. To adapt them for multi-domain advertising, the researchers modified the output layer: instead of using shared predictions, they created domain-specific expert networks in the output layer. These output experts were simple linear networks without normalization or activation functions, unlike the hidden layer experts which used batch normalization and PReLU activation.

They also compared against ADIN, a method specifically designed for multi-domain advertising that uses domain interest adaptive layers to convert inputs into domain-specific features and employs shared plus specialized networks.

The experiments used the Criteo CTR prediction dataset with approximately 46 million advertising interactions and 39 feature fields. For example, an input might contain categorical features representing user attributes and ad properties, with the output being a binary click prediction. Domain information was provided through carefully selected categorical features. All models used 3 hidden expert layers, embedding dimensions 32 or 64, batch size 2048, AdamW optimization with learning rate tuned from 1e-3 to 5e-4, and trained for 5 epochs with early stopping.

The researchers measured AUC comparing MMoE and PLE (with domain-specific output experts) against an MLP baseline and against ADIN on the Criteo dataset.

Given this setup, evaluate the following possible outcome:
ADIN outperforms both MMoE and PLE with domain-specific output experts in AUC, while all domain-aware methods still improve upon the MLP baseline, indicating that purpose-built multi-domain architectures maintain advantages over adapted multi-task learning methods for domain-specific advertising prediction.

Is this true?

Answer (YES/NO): NO